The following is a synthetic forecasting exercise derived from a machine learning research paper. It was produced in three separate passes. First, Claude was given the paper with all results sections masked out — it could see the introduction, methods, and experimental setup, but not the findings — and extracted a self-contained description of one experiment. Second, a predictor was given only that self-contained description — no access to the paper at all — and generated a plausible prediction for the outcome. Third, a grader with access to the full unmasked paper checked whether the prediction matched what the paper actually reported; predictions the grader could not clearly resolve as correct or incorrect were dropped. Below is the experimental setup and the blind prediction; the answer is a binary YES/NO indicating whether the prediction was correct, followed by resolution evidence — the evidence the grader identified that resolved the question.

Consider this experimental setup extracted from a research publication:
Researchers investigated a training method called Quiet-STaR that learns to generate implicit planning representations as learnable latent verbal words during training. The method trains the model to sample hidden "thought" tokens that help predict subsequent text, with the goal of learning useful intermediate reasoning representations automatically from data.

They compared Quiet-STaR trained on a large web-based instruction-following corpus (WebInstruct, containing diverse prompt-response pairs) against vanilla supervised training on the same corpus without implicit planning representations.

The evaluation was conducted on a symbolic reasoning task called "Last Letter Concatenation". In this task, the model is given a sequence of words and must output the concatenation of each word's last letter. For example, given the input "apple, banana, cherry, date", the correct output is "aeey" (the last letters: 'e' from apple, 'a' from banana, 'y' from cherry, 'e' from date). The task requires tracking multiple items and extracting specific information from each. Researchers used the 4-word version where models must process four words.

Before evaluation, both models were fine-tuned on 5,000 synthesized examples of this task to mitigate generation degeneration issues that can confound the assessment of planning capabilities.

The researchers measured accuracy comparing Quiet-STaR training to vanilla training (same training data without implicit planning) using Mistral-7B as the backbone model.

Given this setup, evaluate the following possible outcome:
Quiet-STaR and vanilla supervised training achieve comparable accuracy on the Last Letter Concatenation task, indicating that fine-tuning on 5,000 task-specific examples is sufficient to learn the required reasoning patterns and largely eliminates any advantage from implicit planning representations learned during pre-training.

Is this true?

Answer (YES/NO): NO